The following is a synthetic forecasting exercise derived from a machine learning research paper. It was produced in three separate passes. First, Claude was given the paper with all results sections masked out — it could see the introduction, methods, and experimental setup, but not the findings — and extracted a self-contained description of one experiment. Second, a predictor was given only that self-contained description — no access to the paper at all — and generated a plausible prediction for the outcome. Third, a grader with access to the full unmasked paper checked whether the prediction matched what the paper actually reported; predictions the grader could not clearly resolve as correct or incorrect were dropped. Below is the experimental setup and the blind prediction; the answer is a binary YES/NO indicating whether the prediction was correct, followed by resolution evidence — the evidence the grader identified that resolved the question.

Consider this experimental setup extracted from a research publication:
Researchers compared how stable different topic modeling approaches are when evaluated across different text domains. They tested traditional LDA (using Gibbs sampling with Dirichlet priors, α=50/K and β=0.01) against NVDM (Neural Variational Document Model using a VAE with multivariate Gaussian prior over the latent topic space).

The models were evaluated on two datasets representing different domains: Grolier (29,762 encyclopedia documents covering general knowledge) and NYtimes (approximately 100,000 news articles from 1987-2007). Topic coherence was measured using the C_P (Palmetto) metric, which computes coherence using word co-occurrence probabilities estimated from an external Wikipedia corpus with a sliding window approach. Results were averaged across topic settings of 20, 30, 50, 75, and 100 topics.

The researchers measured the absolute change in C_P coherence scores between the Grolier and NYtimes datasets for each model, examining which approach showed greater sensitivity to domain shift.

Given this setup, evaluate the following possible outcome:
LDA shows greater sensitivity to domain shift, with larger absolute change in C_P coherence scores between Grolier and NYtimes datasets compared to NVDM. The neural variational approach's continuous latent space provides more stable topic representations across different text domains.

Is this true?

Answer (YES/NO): NO